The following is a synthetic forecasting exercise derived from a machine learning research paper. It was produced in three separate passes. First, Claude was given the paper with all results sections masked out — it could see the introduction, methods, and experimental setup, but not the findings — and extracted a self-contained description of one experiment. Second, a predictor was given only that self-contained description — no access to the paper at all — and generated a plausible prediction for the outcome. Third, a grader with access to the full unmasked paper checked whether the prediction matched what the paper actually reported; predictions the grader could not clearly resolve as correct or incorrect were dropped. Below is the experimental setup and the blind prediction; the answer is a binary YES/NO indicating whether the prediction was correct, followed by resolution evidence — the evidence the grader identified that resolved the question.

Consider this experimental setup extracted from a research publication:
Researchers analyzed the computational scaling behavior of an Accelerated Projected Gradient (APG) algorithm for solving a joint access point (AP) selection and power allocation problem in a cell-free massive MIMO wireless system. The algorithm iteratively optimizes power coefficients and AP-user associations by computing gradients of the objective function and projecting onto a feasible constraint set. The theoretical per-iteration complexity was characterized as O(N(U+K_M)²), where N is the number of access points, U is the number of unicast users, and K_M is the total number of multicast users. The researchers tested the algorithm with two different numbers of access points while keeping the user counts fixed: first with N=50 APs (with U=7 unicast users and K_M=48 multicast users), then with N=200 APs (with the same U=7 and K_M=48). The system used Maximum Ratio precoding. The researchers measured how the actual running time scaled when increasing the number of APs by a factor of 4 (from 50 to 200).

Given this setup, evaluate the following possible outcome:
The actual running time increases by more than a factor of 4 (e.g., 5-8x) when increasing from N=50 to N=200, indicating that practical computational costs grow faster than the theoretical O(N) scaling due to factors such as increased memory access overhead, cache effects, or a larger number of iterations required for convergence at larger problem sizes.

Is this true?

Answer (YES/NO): NO